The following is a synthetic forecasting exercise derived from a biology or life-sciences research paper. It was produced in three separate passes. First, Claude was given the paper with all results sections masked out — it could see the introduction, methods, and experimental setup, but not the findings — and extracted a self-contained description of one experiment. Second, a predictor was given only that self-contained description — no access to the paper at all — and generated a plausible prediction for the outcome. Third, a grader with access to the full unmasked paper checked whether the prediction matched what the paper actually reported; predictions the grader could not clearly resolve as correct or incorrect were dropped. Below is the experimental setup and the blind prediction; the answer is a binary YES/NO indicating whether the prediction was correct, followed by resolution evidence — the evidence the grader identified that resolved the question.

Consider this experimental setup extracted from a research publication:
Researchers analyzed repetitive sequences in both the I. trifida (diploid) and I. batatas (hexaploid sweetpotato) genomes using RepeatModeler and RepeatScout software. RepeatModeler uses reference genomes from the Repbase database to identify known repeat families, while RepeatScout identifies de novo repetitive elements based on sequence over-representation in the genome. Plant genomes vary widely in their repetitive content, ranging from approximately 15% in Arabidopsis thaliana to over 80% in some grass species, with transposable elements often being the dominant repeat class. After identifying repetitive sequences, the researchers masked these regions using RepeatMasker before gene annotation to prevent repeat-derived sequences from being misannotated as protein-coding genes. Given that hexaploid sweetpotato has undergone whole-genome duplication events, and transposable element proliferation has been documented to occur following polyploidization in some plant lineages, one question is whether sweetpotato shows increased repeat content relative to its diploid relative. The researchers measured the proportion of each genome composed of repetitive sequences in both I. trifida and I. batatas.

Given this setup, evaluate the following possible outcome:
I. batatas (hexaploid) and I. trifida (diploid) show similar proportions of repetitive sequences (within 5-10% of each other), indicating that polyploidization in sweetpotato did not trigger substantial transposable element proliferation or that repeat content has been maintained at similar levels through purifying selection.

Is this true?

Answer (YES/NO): YES